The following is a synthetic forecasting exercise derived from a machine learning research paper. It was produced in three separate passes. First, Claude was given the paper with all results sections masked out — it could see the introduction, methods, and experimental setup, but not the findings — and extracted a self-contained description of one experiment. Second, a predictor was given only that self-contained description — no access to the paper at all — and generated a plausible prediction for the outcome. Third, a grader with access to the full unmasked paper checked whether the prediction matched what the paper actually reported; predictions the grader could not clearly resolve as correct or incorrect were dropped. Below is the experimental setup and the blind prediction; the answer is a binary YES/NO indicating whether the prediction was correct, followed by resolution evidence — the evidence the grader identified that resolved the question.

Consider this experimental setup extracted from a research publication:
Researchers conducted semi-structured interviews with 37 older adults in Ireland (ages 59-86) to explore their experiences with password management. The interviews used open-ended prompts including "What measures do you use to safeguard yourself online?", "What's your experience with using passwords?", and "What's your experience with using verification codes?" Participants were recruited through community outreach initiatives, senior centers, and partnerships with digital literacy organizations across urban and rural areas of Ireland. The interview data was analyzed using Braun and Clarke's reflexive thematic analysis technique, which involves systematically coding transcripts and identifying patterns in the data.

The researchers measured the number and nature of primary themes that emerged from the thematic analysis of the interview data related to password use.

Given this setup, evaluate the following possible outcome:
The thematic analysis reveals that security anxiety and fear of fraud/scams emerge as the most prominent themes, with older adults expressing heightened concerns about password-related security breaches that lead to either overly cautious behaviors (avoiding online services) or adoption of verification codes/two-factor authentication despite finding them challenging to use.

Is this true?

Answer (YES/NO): NO